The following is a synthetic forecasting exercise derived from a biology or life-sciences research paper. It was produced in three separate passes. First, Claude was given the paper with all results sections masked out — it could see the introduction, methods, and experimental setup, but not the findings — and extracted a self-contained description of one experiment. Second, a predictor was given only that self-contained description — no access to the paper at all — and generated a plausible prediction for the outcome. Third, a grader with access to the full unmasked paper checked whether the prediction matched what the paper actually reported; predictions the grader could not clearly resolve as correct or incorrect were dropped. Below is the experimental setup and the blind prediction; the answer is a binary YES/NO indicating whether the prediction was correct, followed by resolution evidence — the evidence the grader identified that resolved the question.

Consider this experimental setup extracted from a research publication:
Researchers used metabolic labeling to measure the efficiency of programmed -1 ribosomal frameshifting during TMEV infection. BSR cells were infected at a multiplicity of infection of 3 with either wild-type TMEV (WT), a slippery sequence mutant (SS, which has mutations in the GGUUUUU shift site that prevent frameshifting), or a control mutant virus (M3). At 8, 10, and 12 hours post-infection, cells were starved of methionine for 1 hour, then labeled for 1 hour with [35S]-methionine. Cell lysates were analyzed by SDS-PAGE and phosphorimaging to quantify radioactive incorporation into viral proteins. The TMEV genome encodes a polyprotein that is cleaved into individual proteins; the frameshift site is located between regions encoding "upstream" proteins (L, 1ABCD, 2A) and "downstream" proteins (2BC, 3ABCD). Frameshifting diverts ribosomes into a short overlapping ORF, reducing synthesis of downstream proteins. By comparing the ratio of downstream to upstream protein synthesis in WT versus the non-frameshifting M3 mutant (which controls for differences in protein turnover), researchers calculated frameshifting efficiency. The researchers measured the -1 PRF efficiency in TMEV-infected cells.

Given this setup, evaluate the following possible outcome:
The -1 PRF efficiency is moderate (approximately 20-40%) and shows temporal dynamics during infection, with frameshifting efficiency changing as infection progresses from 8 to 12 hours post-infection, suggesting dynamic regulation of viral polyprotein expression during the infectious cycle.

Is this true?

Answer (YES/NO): NO